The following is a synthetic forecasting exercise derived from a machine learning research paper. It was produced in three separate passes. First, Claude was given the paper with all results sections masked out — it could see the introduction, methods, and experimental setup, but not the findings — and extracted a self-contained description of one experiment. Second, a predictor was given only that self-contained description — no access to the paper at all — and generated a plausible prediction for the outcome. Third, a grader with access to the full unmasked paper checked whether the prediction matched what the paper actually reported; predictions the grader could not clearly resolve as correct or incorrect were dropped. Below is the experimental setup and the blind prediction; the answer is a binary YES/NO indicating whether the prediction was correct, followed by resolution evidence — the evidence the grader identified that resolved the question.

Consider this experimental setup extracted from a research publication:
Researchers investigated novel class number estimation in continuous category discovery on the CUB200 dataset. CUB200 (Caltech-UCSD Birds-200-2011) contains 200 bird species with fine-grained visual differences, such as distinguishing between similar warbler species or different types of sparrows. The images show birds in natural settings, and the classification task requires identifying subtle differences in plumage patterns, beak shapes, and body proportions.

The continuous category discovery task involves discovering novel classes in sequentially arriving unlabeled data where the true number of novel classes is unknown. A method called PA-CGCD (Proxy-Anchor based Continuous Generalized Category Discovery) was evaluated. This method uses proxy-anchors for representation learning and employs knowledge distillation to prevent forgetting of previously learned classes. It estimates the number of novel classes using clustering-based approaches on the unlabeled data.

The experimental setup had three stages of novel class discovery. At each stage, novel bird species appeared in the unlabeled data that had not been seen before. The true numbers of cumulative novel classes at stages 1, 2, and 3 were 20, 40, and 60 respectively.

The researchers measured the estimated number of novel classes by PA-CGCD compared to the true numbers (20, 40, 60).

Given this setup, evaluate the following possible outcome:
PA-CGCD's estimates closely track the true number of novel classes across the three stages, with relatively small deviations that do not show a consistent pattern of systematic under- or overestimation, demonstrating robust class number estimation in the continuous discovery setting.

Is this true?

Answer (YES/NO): NO